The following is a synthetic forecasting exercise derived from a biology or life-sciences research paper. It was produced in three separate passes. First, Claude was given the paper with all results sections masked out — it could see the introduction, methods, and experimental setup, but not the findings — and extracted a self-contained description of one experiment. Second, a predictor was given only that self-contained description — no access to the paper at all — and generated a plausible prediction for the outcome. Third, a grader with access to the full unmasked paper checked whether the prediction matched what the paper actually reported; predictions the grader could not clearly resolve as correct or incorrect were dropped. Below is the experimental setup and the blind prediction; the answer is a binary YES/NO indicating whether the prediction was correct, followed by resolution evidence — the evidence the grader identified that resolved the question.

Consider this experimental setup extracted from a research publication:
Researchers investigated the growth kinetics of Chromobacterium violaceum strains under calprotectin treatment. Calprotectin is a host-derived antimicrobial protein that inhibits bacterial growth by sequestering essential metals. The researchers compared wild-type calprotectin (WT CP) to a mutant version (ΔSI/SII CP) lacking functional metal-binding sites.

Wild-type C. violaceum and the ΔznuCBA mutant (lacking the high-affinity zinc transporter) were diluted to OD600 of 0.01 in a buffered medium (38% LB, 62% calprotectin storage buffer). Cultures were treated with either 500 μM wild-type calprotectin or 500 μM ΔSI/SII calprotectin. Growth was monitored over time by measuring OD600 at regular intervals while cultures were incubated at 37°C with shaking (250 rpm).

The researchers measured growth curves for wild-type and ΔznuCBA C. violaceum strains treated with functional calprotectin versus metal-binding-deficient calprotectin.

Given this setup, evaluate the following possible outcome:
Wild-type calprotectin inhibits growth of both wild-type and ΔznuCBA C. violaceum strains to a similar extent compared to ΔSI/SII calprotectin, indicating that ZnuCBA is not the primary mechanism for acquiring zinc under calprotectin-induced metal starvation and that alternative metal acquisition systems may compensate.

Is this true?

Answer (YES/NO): NO